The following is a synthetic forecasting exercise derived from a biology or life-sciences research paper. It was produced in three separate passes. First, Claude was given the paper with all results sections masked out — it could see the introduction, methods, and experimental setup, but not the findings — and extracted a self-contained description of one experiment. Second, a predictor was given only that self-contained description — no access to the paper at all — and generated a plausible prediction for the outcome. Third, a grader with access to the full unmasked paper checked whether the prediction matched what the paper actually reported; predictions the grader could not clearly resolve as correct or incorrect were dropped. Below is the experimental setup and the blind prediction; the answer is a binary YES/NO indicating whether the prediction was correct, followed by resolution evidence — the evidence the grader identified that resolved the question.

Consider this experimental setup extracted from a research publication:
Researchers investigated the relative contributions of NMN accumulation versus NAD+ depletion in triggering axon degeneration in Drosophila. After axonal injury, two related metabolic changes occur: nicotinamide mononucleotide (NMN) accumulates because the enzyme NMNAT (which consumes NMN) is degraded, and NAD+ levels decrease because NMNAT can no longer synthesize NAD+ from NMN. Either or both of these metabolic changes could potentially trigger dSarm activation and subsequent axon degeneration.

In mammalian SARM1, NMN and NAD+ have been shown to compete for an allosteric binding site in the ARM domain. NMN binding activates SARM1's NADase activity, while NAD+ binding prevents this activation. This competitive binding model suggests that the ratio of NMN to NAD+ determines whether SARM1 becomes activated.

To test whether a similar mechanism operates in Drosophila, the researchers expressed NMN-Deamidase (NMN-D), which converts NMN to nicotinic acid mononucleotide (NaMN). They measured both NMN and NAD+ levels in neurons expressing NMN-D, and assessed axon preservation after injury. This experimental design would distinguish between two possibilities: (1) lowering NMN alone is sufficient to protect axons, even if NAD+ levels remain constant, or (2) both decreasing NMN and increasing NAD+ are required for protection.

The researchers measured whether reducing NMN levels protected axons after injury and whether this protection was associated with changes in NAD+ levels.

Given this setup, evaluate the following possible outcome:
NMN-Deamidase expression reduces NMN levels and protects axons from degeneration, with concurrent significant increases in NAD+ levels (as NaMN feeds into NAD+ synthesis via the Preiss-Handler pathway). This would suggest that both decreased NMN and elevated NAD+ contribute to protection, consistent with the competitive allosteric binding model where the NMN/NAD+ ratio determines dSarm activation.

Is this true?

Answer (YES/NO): NO